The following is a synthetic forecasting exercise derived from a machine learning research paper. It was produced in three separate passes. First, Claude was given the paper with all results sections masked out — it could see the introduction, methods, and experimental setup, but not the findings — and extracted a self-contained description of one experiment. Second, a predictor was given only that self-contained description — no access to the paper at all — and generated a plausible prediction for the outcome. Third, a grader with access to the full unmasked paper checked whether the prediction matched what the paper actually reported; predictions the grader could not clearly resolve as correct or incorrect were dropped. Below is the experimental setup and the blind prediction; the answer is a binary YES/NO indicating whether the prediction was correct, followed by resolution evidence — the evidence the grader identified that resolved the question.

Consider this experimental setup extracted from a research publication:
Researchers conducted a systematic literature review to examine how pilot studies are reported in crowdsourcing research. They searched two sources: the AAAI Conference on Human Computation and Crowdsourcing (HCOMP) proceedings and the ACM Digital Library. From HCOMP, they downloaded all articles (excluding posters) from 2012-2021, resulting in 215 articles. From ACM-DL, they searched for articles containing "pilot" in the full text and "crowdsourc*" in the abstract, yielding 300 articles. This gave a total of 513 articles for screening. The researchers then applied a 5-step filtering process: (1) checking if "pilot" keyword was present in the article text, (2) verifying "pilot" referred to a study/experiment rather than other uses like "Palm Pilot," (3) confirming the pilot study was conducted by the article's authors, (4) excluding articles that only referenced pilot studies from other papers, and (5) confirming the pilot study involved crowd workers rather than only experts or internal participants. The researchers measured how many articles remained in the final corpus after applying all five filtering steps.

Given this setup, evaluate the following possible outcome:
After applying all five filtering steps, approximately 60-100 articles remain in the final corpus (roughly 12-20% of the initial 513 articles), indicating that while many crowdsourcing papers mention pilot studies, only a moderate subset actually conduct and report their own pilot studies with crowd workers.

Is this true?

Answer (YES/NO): NO